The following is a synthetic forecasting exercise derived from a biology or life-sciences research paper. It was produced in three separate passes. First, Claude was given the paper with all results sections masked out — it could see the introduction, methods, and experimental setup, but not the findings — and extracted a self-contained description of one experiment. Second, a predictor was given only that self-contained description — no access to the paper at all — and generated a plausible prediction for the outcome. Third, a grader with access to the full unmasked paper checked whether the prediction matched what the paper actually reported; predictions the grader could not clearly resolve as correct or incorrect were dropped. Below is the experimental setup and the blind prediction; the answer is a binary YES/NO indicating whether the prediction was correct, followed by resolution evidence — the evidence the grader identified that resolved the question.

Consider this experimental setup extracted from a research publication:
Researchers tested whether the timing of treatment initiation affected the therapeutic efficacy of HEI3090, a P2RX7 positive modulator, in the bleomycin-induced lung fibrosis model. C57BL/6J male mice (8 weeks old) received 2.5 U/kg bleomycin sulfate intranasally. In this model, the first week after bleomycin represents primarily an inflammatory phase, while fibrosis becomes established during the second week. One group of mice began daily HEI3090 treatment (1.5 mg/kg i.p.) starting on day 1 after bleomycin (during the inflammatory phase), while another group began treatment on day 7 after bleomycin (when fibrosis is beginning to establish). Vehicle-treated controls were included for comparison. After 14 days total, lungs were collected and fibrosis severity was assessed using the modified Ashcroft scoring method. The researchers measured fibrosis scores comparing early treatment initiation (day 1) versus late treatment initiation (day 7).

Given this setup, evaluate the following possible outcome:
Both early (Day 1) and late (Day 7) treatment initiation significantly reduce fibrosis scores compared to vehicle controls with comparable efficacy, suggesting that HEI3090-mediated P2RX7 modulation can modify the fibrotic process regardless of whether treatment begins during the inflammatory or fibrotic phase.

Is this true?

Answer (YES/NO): YES